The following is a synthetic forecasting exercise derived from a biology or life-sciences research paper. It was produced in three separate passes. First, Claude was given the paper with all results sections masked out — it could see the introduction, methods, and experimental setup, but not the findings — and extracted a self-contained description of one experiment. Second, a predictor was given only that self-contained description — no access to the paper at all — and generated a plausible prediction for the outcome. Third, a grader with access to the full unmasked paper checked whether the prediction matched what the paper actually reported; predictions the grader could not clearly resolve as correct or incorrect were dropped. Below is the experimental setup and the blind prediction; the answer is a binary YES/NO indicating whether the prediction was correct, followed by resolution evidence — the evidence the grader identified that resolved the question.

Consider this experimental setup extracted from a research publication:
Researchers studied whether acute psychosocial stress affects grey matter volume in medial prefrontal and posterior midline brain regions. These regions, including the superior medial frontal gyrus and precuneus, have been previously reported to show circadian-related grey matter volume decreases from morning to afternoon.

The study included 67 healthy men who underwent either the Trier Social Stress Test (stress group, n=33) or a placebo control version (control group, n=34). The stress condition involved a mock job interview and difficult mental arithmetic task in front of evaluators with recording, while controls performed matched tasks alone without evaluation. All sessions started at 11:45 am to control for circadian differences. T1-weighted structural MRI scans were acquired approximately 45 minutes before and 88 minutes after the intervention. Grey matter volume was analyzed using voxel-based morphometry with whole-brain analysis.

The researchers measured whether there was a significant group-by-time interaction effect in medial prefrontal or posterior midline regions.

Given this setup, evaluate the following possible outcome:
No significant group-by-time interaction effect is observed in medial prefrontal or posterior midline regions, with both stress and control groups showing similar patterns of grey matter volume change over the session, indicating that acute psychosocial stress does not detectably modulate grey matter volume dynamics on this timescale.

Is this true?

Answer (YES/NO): NO